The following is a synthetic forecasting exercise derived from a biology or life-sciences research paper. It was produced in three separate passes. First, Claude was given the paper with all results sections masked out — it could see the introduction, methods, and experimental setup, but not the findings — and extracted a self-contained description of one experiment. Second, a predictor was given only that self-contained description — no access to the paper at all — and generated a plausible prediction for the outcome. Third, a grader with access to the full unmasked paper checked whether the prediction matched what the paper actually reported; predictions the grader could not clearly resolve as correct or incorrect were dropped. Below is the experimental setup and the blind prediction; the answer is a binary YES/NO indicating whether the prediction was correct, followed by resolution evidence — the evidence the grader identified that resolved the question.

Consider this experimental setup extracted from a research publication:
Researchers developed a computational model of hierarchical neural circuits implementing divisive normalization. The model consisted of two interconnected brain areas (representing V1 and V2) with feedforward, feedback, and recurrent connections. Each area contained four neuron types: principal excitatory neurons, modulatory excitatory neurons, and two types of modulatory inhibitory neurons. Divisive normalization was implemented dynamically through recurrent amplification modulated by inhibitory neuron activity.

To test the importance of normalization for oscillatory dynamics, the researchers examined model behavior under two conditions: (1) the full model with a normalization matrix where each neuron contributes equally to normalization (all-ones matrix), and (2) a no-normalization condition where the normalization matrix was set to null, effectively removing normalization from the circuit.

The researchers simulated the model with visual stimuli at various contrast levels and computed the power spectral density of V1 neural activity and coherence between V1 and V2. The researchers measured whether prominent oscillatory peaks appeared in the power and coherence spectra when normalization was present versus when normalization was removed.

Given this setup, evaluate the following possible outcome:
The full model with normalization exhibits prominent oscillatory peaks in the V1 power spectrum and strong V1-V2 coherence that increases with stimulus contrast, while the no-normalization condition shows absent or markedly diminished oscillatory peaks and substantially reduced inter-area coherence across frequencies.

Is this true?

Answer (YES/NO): NO